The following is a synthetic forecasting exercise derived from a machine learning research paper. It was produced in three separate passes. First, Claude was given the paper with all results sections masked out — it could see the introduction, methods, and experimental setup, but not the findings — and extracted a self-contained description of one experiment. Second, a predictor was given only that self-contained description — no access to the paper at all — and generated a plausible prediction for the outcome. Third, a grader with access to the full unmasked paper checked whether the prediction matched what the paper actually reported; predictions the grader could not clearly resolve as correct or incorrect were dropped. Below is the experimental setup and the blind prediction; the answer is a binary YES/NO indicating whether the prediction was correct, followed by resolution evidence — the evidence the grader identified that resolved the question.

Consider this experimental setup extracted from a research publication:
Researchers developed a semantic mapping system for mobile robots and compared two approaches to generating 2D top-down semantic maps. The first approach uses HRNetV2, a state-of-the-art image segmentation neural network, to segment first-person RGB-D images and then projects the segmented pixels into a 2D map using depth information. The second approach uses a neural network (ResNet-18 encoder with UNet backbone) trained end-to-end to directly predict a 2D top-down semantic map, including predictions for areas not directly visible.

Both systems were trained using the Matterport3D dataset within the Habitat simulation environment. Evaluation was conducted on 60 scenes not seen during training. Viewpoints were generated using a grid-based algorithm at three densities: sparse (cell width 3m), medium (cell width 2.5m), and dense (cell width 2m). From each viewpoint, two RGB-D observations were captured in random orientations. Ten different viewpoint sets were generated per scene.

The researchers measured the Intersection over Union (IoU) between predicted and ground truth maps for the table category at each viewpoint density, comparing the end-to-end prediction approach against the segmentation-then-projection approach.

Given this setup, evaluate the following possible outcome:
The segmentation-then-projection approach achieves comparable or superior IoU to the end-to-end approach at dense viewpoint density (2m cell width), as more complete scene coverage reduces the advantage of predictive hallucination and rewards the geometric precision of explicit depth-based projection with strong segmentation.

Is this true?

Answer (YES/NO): YES